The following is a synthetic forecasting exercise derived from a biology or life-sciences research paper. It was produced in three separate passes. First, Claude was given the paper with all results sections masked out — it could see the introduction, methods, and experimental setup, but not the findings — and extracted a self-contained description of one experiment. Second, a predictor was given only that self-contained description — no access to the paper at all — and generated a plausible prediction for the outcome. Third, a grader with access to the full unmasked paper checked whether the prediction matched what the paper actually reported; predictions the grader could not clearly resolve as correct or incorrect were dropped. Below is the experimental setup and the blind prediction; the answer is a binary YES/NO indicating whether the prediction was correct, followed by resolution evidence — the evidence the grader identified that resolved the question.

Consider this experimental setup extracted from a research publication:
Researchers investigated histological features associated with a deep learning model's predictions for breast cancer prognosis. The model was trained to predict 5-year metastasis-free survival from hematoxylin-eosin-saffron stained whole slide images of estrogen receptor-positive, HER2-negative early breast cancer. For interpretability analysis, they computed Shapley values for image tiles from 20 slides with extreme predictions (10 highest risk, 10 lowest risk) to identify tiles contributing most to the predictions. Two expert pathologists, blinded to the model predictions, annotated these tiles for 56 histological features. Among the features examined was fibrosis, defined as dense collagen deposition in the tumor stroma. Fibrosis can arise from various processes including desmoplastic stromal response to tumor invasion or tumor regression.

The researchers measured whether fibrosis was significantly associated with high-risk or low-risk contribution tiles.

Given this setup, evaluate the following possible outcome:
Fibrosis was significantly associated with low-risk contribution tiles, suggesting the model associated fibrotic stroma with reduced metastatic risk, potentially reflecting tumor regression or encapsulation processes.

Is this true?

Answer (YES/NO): YES